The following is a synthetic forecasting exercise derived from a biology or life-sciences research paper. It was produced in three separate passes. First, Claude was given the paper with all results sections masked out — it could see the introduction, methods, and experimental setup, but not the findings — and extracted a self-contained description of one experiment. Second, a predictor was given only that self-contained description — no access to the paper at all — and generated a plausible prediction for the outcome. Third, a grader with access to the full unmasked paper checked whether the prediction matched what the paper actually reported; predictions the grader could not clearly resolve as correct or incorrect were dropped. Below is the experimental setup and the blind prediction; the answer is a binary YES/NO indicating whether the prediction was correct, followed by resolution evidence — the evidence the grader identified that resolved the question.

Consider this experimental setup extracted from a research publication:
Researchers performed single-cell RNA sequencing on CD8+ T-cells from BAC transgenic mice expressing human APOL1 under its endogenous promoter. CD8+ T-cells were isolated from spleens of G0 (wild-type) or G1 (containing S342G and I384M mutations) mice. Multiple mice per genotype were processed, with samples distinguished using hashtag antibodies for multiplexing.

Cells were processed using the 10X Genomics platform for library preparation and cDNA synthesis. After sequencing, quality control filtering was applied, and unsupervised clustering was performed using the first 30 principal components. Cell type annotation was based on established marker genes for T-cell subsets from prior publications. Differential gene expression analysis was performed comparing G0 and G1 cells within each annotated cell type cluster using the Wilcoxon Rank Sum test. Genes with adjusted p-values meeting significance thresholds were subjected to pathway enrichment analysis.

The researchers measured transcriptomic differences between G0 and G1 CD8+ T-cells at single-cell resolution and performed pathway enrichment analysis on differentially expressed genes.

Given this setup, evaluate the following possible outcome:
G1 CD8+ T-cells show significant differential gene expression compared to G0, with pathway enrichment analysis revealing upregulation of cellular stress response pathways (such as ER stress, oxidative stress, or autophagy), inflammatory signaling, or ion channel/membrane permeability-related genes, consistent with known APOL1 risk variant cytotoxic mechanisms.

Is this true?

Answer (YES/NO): NO